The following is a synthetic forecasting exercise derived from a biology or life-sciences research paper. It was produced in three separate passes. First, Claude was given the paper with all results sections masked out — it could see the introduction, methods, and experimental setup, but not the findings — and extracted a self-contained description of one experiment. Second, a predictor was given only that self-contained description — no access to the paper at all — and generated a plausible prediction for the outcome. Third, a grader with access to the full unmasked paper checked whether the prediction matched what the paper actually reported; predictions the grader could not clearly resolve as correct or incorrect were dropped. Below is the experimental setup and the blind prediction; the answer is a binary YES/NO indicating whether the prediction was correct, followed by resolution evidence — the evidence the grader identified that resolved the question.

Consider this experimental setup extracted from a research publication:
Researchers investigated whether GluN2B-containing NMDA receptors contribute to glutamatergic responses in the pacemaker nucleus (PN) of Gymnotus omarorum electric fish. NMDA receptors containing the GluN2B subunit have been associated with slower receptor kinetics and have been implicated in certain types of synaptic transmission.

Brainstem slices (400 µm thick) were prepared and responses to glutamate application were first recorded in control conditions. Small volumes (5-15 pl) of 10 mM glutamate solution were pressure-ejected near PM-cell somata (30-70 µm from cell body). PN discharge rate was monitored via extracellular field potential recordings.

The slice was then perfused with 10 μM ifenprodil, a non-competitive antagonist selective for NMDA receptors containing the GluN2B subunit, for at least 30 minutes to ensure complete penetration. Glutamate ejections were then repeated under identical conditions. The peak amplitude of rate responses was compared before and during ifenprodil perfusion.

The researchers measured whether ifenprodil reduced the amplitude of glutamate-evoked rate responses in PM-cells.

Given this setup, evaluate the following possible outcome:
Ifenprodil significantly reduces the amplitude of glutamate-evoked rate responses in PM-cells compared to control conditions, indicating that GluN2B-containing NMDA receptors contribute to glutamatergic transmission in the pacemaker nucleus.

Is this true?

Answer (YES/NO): NO